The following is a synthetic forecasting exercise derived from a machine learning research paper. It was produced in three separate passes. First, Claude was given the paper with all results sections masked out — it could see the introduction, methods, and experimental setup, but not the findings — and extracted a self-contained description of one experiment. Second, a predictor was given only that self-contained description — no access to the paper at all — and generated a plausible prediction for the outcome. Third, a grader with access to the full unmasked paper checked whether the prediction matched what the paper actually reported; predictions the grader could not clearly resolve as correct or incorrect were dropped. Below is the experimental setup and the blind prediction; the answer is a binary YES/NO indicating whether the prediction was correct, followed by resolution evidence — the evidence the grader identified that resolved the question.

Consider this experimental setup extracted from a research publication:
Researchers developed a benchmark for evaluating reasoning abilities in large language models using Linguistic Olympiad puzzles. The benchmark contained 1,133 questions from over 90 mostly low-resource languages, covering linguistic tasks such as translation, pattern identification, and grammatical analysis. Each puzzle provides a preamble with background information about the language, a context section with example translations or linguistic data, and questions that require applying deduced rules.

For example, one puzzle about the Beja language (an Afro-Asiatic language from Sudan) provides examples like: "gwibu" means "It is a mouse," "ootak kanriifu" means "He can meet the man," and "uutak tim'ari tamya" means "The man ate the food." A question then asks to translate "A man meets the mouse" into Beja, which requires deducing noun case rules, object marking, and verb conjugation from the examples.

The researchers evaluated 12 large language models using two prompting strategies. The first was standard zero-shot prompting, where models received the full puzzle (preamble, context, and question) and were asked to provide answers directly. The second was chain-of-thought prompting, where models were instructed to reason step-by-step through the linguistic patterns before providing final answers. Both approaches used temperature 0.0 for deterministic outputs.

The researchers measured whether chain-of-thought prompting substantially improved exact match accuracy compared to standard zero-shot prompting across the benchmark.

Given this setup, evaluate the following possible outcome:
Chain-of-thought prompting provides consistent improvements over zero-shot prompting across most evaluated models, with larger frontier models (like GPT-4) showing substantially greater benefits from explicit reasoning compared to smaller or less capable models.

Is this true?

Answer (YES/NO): NO